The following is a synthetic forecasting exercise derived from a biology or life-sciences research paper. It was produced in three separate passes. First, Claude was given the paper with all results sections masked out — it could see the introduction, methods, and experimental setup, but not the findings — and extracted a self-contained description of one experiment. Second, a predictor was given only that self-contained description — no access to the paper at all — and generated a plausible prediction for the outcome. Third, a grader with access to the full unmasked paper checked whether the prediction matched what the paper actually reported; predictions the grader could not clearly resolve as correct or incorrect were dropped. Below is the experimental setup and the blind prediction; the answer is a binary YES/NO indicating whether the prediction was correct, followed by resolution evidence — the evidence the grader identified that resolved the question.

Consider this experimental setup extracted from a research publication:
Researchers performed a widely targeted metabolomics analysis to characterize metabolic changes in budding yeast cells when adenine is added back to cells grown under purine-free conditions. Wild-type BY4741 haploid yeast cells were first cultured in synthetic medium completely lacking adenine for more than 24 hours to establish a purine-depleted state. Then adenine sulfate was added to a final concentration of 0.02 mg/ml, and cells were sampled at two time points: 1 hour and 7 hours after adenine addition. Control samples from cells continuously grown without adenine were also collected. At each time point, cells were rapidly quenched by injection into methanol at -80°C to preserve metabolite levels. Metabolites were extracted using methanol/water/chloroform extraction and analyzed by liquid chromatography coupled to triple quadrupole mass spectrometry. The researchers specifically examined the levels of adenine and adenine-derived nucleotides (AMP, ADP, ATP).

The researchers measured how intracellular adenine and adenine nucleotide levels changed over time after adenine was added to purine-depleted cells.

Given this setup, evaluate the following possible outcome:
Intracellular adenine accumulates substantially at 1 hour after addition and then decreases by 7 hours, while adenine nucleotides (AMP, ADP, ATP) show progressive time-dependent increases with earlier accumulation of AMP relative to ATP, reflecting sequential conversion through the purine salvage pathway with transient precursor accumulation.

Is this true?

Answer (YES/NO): NO